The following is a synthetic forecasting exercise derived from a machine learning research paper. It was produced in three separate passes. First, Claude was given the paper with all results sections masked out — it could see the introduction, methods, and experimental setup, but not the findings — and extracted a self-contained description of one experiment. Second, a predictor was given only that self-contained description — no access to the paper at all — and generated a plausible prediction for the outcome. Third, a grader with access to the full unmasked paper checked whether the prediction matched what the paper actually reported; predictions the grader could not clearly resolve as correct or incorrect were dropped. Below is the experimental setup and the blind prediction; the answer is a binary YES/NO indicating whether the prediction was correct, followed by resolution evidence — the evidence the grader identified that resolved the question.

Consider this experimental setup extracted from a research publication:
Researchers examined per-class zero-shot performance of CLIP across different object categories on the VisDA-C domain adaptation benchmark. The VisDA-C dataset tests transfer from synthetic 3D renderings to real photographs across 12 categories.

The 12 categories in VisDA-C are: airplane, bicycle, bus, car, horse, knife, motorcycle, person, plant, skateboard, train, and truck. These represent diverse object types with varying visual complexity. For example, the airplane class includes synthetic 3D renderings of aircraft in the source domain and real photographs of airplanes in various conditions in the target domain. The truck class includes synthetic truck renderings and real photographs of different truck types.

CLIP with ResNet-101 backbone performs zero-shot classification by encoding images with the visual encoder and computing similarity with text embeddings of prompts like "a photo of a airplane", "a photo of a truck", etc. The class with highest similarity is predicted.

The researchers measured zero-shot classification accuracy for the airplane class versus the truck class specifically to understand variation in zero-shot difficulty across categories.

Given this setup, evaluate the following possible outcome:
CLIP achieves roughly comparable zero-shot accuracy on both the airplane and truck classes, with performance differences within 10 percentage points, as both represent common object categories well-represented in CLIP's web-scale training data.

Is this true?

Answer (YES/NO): NO